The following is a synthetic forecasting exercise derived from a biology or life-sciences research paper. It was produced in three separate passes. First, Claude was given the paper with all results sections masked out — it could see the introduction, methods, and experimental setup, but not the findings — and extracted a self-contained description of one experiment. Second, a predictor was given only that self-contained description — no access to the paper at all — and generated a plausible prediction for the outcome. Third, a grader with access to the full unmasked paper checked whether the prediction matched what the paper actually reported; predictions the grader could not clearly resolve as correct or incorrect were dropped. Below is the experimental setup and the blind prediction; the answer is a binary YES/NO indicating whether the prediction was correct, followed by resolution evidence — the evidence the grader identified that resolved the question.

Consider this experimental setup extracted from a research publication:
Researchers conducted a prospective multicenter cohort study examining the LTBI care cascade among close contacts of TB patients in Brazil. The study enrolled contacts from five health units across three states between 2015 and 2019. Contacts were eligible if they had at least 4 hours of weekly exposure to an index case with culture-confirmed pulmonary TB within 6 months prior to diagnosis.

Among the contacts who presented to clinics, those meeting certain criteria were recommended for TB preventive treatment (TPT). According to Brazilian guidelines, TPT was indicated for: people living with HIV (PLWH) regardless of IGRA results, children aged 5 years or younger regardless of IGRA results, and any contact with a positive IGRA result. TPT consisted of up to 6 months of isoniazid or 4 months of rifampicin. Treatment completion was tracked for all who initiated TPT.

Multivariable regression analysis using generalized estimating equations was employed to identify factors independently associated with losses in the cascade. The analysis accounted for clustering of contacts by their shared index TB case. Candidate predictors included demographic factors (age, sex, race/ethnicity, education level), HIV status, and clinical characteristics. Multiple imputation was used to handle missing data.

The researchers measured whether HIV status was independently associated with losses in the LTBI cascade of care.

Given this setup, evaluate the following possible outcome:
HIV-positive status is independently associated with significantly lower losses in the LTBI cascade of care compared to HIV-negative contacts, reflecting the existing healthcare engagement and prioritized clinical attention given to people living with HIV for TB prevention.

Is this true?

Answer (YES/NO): NO